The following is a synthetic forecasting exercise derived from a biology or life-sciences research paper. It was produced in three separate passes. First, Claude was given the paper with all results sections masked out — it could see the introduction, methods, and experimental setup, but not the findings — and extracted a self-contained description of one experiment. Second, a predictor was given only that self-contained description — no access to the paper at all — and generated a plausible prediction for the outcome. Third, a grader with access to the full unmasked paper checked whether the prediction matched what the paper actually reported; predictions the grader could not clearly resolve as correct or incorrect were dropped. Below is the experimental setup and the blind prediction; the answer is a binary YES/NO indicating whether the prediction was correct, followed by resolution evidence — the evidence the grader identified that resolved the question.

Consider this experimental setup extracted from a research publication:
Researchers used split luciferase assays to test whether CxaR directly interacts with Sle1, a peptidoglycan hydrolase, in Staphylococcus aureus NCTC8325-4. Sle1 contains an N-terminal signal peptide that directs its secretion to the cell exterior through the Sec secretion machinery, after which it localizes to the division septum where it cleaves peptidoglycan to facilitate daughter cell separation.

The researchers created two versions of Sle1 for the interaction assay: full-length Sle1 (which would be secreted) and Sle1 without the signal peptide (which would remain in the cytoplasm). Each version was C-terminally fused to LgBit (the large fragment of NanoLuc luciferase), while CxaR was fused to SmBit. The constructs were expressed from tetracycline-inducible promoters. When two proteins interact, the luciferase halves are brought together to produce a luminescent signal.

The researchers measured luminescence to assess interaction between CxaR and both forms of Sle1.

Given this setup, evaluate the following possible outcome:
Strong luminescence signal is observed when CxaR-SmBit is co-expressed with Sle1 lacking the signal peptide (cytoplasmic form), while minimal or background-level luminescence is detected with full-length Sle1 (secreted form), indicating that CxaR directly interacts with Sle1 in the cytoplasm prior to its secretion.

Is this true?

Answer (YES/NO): NO